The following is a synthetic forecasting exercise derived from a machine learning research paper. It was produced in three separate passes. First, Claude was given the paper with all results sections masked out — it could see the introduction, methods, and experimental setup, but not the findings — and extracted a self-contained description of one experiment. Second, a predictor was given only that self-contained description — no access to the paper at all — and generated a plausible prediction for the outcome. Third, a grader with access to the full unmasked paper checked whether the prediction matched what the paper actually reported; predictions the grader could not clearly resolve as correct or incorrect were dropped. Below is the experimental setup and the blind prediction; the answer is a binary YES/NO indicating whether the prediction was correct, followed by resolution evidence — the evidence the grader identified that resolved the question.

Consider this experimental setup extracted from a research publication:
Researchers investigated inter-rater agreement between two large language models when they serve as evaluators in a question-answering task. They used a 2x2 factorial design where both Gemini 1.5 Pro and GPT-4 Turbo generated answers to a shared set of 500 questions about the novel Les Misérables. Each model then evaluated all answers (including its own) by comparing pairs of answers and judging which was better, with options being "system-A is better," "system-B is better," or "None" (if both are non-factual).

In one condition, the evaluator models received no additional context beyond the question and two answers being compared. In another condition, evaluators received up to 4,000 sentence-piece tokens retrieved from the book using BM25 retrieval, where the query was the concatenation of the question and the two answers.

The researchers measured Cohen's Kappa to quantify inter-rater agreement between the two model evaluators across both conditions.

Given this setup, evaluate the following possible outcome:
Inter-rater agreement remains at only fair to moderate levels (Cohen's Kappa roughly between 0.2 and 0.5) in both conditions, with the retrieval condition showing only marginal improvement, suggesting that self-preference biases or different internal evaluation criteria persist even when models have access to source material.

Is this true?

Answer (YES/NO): NO